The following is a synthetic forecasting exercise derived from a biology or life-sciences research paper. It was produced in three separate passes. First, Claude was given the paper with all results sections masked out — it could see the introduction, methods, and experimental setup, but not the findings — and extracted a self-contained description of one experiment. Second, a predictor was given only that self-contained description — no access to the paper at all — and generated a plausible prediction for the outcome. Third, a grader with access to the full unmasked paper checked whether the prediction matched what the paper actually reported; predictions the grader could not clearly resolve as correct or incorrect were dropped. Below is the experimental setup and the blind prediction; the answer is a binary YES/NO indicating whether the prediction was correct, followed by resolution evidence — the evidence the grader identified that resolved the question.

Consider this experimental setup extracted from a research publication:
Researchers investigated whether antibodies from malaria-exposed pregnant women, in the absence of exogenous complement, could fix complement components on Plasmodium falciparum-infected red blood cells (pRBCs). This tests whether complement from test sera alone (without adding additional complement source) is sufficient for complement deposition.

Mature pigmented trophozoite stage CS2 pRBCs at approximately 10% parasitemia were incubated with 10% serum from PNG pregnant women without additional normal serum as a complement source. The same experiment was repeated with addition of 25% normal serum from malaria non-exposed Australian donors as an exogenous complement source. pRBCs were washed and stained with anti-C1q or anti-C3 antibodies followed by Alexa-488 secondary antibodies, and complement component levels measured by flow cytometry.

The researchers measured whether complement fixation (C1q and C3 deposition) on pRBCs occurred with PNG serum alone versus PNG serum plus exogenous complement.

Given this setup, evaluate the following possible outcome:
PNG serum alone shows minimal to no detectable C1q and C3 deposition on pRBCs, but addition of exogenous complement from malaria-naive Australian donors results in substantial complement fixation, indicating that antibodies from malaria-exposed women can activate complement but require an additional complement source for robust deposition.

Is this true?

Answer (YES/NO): YES